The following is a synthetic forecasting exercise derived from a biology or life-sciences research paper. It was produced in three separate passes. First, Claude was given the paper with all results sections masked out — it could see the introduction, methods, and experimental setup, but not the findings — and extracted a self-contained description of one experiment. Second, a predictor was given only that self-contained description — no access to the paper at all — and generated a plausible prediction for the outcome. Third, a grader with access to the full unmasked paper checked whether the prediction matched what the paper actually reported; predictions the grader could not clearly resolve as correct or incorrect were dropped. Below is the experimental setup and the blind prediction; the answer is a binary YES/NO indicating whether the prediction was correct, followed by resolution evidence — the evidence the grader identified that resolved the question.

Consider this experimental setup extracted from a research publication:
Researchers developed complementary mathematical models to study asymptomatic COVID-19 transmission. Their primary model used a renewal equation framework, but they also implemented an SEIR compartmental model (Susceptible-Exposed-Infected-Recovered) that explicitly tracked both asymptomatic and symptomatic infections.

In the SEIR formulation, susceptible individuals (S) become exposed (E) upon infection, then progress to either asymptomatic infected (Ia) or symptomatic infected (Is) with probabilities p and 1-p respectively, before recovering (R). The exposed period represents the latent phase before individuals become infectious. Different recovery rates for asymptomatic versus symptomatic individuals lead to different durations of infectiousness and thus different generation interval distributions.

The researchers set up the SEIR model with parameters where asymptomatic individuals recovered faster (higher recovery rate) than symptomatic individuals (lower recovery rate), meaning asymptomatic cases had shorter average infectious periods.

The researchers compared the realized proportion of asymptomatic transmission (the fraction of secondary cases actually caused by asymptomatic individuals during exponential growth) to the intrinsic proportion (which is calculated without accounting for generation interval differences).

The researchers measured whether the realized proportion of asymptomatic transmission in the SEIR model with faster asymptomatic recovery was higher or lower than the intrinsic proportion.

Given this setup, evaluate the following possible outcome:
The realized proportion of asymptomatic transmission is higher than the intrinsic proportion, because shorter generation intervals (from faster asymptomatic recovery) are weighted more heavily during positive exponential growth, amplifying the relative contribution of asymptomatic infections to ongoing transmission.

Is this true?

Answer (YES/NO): YES